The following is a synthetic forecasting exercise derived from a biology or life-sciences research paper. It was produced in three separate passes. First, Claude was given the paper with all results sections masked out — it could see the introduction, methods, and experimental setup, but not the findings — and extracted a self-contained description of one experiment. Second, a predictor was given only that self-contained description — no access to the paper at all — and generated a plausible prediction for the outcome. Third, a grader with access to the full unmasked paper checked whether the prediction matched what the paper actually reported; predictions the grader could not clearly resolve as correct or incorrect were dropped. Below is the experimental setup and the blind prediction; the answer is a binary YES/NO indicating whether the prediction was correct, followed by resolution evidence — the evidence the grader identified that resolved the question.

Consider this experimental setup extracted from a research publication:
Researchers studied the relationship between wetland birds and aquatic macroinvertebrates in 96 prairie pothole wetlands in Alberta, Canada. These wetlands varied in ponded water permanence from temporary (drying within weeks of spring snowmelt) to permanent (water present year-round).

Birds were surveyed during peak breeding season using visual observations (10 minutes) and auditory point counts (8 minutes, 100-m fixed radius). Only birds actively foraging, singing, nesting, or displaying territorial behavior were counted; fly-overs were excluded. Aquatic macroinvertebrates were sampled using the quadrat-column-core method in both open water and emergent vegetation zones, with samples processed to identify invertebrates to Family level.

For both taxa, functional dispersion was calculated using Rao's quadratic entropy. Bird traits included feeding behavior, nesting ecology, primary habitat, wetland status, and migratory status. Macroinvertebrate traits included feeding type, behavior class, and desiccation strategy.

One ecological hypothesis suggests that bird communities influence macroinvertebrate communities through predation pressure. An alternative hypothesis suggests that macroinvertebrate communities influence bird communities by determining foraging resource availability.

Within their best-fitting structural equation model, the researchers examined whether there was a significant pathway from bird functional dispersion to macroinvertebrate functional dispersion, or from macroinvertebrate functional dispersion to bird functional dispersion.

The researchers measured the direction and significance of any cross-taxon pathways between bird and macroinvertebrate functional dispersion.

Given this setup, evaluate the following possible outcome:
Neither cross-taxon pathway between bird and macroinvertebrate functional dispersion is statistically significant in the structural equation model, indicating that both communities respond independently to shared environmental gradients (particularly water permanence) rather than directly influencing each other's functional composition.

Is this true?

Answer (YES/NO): NO